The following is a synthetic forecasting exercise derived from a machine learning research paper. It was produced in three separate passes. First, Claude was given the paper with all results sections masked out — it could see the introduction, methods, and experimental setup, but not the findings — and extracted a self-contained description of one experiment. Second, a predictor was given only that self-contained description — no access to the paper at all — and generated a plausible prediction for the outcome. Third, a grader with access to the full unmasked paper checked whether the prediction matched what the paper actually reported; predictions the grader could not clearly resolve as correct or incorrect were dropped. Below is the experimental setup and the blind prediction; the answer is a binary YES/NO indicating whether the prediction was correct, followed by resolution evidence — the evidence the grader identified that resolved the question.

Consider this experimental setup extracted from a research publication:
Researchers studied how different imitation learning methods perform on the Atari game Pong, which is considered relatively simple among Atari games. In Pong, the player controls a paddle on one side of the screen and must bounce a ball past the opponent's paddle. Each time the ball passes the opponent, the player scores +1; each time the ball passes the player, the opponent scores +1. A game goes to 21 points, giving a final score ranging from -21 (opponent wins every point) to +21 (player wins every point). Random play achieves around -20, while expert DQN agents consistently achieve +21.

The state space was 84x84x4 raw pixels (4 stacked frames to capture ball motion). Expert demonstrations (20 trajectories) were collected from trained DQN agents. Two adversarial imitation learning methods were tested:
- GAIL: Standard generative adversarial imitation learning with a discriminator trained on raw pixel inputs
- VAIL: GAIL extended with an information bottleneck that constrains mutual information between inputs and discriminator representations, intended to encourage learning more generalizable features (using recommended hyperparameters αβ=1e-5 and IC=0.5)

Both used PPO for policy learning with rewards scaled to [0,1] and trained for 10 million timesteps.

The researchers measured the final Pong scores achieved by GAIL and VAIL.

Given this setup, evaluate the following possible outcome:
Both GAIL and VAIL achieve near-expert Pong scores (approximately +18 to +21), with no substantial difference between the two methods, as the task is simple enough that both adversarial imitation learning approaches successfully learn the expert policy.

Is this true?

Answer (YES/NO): NO